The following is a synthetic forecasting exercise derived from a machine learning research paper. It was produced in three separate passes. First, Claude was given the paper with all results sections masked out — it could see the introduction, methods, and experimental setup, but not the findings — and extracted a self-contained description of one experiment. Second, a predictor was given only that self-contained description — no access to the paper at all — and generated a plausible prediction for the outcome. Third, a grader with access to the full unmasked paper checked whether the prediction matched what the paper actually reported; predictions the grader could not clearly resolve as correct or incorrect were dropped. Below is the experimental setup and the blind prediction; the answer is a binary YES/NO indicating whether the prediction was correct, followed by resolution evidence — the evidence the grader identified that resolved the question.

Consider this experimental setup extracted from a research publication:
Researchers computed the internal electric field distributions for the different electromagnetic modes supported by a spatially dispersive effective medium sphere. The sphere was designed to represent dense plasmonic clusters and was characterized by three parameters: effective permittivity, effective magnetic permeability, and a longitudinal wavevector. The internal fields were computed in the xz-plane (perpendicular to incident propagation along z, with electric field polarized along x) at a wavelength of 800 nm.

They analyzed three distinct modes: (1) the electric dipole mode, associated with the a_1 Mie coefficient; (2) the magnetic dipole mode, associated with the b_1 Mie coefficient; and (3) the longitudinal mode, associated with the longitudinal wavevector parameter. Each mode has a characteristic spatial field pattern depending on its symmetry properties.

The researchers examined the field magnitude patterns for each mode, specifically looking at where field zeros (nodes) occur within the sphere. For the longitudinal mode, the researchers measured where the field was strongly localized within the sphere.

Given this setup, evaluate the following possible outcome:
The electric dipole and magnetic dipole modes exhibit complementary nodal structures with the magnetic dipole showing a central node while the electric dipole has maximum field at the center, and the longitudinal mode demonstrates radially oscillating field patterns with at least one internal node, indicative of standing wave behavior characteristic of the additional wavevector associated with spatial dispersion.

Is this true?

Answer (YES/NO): NO